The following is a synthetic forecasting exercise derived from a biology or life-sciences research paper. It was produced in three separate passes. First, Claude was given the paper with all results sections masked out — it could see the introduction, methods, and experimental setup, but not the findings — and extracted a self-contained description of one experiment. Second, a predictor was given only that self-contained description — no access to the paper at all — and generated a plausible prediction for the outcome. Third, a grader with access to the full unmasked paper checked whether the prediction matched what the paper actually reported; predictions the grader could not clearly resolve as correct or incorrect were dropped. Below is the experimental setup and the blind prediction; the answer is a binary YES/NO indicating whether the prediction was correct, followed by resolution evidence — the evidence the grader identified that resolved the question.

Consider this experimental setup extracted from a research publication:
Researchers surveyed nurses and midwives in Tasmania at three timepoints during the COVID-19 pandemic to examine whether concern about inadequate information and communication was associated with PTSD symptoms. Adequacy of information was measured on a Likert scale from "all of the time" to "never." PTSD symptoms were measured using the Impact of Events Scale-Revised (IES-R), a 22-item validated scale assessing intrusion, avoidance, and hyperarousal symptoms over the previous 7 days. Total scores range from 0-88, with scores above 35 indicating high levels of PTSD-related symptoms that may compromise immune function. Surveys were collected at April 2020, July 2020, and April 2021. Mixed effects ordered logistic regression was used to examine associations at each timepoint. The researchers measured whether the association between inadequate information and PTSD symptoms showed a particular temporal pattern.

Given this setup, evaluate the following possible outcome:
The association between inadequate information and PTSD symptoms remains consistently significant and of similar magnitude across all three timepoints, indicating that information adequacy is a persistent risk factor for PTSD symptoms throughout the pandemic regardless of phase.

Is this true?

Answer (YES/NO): NO